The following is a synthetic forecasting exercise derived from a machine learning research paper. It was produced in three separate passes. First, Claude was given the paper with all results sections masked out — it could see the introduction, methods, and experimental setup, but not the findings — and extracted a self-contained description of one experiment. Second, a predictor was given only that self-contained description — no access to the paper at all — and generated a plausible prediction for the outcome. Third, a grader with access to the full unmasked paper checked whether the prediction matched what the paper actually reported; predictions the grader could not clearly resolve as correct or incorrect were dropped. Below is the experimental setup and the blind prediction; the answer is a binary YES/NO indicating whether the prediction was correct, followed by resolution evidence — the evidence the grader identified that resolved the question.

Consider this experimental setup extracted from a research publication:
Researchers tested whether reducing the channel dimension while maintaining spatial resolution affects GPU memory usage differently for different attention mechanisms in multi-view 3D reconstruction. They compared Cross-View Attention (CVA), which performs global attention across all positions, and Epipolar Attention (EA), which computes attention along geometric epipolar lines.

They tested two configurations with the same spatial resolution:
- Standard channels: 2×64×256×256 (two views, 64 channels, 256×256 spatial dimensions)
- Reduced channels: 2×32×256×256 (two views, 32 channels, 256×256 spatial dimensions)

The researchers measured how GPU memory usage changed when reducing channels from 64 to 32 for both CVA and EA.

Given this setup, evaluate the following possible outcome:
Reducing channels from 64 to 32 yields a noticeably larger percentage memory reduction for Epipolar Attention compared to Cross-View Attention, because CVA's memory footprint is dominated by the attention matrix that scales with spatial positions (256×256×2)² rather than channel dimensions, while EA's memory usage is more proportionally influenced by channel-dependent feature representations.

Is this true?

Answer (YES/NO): NO